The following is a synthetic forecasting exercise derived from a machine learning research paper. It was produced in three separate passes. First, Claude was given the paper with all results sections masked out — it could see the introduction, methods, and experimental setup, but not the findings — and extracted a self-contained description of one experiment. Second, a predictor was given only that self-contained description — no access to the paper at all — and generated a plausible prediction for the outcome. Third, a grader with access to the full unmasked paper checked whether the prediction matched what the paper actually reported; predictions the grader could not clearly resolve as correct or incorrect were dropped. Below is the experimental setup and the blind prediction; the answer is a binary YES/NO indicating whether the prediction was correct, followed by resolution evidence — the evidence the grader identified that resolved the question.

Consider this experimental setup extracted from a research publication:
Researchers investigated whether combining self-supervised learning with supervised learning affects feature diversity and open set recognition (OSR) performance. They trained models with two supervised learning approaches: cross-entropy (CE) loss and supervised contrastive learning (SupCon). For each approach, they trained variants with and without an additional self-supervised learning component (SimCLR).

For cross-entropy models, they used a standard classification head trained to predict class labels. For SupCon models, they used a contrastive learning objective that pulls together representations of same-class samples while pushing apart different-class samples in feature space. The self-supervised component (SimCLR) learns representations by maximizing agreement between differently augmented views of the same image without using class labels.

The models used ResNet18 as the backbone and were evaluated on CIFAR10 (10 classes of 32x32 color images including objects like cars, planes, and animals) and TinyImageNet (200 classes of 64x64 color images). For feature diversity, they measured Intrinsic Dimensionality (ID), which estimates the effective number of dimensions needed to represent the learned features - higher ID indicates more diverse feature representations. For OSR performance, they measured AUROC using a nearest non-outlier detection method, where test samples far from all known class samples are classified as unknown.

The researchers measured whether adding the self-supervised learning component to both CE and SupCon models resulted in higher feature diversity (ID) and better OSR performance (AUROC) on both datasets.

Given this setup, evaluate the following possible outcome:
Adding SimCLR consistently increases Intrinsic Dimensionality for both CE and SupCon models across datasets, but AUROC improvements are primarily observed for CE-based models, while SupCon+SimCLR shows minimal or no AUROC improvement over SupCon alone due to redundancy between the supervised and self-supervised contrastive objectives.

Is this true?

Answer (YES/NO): NO